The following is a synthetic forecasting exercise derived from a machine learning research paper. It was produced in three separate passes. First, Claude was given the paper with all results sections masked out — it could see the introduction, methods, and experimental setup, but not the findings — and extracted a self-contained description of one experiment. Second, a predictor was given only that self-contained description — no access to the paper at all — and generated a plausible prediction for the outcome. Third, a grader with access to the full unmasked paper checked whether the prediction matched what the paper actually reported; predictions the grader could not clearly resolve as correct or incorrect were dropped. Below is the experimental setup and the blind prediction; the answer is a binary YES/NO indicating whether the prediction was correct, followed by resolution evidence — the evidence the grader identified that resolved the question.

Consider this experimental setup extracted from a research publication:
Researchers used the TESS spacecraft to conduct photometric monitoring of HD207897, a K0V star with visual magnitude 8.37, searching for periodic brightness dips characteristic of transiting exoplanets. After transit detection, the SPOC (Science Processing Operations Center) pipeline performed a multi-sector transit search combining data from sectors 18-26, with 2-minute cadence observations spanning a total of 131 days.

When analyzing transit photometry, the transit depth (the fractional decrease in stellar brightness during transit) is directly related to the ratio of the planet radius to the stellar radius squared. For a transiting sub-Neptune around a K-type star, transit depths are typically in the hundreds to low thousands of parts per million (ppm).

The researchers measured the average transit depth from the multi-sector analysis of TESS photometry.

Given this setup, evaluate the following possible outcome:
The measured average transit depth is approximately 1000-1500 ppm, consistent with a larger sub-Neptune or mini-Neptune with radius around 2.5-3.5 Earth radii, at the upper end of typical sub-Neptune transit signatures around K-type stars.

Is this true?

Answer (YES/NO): NO